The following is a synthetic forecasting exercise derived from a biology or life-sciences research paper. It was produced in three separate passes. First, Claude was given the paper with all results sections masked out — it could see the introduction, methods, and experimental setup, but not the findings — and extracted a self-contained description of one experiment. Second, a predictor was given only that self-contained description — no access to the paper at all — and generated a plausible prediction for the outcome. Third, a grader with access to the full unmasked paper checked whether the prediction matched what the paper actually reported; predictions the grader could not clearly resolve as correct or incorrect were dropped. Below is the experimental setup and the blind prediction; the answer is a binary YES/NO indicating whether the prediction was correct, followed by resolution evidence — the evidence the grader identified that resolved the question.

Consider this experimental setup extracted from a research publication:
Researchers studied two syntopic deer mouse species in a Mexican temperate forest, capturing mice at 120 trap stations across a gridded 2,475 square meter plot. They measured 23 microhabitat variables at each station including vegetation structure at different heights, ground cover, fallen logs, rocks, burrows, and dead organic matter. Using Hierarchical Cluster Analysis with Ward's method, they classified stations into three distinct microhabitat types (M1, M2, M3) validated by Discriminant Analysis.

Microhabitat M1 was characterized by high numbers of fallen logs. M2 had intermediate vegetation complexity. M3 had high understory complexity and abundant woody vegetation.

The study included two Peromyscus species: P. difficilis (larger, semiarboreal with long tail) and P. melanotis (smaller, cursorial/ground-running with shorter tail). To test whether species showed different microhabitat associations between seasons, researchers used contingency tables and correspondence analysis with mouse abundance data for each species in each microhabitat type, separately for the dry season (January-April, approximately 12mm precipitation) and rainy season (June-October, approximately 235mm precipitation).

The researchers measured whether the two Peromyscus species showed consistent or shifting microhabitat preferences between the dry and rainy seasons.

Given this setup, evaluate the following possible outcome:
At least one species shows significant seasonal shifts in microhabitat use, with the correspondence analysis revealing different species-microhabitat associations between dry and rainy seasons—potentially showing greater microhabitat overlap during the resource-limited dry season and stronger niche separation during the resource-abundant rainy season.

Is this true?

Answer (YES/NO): NO